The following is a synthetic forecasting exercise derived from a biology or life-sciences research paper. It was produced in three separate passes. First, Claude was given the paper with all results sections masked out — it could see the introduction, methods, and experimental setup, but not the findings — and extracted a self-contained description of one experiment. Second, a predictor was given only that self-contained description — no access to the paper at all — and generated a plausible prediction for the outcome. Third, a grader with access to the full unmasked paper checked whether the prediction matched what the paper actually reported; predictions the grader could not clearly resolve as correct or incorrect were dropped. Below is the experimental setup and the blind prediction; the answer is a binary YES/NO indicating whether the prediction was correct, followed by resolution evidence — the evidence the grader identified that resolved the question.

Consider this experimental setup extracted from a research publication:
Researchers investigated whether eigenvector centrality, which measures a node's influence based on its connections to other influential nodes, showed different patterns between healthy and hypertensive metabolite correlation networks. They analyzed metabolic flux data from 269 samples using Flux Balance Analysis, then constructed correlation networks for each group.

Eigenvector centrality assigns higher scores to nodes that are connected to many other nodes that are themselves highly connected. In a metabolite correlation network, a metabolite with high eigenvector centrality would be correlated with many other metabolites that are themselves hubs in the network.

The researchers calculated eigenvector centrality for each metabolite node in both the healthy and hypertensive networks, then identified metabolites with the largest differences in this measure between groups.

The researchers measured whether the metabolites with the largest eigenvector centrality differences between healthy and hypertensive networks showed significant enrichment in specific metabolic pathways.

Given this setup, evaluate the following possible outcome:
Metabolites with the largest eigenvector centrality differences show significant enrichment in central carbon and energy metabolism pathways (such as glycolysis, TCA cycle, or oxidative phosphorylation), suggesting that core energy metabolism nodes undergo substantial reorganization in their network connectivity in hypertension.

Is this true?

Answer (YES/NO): NO